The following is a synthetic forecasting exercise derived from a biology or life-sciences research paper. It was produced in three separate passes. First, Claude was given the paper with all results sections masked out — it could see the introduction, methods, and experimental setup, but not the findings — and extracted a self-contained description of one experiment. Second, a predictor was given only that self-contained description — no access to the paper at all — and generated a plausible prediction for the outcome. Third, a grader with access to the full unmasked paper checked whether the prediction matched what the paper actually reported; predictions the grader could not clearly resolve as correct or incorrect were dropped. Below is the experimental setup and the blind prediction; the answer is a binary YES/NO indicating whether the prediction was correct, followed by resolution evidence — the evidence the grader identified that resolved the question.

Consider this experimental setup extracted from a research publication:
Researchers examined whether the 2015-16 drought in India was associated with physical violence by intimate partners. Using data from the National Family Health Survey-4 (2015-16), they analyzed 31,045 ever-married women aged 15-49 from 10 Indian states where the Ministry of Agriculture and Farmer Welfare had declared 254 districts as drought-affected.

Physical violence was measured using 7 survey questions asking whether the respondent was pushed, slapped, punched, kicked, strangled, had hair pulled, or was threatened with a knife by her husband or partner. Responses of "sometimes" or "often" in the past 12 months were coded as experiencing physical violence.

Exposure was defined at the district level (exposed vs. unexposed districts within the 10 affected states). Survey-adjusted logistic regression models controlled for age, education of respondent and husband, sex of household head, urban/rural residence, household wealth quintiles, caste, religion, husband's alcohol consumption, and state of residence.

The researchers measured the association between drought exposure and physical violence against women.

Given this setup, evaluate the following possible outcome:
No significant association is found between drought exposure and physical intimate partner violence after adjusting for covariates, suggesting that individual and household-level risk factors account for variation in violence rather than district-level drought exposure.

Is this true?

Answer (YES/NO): YES